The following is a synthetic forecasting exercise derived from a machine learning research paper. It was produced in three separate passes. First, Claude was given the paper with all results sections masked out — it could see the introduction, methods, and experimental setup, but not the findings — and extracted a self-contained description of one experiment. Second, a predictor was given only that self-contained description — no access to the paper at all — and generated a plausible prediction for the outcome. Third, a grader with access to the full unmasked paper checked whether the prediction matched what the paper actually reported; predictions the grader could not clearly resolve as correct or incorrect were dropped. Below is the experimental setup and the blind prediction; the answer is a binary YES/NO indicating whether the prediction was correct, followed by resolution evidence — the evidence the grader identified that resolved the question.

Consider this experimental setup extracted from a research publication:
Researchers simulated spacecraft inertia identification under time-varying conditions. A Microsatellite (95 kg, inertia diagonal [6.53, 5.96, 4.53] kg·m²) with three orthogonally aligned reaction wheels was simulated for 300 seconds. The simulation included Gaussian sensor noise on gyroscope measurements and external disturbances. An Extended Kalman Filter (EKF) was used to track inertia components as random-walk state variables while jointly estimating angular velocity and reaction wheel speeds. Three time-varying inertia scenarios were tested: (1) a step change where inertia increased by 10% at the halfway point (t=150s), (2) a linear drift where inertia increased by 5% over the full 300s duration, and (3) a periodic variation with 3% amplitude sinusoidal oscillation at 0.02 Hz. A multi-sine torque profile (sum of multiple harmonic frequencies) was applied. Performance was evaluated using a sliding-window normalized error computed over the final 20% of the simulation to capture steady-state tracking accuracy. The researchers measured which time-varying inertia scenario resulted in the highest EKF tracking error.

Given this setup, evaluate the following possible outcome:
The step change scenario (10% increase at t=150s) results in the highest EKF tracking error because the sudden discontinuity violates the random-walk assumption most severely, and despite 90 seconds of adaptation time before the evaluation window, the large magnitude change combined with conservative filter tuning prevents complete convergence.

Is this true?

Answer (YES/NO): YES